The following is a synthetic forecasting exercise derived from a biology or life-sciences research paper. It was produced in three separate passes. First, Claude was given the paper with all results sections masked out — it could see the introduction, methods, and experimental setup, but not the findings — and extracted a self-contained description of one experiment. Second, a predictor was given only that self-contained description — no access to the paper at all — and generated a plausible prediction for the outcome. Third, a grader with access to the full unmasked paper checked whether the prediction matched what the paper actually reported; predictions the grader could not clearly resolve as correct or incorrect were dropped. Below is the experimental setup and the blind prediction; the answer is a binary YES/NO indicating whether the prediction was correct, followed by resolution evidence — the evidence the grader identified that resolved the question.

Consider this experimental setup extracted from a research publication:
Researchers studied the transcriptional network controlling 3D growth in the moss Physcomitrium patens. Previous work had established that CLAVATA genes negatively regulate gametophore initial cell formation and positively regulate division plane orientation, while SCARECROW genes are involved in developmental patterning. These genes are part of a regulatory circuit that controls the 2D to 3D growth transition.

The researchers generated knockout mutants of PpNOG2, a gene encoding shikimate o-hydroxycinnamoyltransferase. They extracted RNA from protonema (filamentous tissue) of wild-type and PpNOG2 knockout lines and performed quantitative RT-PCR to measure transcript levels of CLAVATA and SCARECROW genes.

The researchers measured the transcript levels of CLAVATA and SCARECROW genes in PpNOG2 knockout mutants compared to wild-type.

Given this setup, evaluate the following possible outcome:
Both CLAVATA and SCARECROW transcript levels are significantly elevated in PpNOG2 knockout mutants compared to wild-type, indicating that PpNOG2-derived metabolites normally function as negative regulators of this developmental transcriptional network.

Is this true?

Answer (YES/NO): NO